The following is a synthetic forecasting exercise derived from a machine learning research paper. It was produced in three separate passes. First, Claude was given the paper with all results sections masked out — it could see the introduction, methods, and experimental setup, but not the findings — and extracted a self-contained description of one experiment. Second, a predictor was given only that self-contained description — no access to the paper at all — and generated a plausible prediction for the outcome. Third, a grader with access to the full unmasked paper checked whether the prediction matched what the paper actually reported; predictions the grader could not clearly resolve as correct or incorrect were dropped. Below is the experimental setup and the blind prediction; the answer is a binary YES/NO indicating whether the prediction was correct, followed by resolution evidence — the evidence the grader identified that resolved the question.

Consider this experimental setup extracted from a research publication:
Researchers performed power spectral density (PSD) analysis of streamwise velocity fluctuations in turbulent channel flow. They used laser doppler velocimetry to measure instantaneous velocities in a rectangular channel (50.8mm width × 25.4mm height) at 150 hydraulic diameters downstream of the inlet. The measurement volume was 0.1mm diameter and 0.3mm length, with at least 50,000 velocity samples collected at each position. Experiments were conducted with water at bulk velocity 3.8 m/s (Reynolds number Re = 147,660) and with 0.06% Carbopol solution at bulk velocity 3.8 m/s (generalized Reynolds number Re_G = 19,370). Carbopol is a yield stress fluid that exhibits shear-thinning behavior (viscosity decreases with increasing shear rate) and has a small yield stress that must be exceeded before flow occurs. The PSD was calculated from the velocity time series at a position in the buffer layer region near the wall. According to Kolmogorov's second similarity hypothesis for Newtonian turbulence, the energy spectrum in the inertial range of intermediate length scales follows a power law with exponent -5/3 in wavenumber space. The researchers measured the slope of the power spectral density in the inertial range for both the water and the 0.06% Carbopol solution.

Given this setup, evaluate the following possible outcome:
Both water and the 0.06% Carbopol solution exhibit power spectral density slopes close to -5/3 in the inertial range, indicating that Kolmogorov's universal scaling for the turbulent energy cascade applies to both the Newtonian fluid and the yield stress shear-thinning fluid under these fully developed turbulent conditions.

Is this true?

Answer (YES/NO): NO